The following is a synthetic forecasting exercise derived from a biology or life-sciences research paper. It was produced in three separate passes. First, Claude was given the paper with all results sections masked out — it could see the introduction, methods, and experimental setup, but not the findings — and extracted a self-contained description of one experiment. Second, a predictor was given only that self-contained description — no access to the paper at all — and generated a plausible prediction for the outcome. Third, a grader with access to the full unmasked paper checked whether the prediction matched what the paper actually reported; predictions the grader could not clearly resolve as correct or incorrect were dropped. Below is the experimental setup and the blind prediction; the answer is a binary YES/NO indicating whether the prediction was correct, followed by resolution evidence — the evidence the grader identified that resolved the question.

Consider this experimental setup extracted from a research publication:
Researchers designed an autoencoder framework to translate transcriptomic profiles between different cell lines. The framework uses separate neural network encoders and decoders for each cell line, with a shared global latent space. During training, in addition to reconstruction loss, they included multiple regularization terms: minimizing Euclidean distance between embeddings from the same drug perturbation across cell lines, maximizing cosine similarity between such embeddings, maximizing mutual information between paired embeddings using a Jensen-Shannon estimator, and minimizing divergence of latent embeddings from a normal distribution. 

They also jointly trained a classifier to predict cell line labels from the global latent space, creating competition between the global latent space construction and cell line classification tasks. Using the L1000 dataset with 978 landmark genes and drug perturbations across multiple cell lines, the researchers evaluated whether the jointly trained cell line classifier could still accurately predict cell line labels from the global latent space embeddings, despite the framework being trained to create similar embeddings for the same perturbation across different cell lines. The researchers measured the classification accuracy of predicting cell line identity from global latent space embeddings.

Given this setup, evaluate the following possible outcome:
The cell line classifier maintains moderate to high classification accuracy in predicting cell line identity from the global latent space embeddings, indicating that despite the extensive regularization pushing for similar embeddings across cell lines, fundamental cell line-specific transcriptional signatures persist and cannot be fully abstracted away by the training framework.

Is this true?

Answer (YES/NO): YES